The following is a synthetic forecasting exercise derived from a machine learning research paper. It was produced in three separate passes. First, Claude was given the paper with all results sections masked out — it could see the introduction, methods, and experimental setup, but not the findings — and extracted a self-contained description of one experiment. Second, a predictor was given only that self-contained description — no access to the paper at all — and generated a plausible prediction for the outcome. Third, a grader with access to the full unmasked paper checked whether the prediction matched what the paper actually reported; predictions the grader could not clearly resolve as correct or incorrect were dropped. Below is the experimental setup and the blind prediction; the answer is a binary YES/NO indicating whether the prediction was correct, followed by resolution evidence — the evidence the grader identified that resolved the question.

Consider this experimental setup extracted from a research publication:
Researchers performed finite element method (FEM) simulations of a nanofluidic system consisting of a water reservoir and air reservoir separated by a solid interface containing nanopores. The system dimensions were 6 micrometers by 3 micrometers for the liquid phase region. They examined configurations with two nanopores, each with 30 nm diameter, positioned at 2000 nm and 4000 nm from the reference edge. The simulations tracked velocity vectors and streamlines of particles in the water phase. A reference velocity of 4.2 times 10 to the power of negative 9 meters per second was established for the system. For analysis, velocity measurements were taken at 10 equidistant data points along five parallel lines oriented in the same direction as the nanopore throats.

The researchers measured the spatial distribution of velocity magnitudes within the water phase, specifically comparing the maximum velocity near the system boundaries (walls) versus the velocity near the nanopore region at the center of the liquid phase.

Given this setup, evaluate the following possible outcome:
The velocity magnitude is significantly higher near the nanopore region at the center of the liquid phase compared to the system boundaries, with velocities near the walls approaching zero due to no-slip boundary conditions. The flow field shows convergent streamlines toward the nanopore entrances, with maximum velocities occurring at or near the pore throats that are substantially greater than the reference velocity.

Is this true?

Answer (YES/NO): NO